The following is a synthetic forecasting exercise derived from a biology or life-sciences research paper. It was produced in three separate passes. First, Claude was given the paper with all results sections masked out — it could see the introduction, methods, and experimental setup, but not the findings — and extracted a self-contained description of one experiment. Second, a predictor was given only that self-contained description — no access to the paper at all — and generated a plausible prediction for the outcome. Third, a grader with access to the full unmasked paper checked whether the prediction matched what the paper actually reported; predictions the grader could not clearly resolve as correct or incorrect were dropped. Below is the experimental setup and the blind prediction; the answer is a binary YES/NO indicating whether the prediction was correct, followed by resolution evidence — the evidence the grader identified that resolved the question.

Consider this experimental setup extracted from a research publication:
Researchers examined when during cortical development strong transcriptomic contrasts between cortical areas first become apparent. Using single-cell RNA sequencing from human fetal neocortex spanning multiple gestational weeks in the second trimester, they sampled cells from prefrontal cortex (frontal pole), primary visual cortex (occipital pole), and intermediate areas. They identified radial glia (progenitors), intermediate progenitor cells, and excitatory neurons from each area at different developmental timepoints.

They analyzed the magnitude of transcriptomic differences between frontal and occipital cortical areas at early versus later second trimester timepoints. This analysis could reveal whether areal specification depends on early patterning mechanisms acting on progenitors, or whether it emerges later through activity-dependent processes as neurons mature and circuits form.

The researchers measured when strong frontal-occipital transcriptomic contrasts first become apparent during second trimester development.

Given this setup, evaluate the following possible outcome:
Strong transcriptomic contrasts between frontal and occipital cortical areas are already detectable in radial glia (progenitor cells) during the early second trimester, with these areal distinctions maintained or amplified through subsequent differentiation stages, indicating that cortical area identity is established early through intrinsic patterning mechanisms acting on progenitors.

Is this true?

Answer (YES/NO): YES